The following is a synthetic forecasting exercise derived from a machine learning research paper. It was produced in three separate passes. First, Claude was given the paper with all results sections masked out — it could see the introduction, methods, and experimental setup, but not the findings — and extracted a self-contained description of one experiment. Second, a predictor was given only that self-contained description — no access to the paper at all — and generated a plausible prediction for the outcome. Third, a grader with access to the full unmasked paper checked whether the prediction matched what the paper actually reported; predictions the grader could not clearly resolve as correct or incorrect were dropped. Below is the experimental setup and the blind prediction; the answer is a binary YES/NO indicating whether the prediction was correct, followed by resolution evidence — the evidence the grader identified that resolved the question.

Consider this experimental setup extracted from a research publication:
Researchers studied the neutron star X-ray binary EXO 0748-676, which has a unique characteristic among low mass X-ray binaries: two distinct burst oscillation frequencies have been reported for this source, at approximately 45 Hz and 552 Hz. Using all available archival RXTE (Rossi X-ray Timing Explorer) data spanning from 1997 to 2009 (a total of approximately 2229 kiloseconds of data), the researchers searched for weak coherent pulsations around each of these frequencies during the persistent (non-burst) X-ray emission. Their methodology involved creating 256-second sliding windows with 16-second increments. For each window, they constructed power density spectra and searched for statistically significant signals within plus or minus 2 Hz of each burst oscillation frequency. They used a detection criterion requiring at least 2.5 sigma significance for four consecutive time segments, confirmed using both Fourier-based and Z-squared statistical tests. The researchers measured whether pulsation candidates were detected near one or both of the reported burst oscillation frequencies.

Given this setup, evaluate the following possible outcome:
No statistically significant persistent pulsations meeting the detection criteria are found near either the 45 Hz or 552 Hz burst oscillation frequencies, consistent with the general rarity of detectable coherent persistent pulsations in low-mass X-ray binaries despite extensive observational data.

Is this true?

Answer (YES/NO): NO